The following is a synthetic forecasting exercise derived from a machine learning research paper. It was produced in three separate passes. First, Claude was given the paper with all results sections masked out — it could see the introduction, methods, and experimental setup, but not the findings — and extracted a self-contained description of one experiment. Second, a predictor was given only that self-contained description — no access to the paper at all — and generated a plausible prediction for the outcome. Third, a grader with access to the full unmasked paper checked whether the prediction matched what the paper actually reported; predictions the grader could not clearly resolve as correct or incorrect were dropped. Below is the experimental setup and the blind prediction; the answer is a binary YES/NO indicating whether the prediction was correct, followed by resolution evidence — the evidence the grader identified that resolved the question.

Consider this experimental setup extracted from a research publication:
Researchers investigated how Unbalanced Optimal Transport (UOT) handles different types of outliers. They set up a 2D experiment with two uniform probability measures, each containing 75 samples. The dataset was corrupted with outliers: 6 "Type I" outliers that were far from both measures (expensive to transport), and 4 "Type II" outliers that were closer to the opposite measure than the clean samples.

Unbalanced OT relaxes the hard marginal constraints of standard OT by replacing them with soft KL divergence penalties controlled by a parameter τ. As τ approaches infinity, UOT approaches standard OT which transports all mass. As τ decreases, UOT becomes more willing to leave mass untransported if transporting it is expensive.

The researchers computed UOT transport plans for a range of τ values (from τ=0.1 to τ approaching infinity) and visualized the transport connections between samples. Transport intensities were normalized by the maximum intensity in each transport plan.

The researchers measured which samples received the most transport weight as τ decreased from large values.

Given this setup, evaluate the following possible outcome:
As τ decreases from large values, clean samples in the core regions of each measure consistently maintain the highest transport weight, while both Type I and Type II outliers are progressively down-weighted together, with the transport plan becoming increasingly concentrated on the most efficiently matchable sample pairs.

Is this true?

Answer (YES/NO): NO